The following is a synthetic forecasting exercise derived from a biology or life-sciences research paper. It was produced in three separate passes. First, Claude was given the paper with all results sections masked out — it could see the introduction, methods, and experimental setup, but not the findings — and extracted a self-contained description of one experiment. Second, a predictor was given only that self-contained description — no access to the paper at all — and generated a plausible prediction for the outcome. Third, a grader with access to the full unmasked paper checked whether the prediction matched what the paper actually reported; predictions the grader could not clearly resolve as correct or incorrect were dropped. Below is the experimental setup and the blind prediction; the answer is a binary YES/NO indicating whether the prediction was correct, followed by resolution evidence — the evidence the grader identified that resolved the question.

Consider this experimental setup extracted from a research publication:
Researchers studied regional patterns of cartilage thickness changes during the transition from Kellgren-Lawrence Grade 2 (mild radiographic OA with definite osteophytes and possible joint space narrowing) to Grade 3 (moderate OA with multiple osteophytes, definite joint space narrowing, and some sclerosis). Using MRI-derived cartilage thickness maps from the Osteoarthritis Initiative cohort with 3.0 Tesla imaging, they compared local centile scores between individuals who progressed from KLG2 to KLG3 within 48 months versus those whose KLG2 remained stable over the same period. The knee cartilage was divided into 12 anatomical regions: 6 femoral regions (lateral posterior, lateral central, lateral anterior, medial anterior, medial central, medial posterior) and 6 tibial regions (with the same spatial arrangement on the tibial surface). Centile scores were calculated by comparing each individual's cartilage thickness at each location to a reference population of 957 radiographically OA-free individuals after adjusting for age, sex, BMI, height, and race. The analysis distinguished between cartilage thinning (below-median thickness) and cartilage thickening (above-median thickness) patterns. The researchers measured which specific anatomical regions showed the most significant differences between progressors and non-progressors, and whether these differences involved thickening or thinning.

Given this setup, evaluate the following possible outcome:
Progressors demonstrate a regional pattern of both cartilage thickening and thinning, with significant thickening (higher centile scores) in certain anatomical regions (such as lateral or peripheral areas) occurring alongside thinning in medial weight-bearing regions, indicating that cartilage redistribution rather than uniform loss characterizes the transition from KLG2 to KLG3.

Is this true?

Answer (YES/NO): NO